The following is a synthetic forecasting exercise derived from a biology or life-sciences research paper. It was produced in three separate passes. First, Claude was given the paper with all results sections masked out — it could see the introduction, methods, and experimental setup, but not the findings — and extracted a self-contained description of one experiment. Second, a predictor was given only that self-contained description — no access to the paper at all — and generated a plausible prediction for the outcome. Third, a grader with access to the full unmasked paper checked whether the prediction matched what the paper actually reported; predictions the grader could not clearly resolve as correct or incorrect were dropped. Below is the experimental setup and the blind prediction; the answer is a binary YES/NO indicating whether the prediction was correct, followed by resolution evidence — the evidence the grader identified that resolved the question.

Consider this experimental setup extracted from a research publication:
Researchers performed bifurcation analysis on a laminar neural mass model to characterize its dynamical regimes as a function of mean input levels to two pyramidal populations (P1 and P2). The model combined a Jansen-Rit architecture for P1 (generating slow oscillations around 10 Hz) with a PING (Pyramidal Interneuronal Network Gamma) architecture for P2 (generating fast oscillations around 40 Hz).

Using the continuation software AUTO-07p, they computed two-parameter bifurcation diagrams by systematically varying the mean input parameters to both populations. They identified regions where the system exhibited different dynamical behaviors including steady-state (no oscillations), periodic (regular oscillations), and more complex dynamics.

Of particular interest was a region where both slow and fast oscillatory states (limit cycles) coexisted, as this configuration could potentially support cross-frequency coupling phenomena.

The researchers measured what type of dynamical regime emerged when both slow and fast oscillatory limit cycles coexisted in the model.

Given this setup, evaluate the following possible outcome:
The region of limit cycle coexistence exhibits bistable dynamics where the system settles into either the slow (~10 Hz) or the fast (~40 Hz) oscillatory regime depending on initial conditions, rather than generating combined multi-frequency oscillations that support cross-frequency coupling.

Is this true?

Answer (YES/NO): NO